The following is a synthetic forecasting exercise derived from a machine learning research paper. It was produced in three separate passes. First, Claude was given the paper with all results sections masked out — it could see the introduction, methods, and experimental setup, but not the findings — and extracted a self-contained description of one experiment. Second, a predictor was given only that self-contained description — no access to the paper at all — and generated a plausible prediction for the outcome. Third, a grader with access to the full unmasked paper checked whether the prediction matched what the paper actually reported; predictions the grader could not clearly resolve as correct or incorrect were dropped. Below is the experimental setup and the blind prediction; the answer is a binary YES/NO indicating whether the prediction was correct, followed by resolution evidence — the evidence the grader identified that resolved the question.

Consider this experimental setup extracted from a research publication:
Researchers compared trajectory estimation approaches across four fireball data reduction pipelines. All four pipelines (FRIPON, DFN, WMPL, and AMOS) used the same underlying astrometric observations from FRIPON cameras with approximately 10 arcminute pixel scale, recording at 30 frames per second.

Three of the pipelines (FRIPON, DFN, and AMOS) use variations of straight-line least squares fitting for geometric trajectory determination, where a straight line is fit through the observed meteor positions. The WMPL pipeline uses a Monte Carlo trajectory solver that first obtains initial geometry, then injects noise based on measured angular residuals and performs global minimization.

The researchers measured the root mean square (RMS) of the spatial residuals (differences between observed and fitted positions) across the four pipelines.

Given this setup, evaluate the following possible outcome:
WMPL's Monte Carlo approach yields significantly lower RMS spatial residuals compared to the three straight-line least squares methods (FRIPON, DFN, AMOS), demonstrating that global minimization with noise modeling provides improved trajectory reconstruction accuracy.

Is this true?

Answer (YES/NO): NO